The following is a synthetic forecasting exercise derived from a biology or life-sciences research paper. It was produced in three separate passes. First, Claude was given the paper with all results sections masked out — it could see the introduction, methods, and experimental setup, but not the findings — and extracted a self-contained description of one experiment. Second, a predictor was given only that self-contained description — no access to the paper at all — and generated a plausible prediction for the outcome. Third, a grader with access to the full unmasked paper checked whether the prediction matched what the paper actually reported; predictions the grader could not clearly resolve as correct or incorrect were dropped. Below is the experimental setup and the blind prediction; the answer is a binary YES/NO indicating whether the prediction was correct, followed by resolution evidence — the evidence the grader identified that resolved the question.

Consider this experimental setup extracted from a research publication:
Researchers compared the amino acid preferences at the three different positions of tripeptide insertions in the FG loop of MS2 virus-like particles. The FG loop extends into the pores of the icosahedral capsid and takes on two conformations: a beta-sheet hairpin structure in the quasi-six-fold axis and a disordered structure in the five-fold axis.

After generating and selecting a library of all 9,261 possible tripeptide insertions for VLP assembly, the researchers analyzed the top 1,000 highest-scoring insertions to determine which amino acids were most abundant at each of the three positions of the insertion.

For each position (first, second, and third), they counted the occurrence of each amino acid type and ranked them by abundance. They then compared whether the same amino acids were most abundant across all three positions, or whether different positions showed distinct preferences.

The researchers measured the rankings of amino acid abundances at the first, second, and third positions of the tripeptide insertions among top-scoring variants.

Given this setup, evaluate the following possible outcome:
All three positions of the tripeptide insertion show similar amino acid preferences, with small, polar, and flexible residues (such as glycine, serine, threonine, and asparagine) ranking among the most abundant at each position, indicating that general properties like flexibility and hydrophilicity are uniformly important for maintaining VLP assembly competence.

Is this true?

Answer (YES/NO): NO